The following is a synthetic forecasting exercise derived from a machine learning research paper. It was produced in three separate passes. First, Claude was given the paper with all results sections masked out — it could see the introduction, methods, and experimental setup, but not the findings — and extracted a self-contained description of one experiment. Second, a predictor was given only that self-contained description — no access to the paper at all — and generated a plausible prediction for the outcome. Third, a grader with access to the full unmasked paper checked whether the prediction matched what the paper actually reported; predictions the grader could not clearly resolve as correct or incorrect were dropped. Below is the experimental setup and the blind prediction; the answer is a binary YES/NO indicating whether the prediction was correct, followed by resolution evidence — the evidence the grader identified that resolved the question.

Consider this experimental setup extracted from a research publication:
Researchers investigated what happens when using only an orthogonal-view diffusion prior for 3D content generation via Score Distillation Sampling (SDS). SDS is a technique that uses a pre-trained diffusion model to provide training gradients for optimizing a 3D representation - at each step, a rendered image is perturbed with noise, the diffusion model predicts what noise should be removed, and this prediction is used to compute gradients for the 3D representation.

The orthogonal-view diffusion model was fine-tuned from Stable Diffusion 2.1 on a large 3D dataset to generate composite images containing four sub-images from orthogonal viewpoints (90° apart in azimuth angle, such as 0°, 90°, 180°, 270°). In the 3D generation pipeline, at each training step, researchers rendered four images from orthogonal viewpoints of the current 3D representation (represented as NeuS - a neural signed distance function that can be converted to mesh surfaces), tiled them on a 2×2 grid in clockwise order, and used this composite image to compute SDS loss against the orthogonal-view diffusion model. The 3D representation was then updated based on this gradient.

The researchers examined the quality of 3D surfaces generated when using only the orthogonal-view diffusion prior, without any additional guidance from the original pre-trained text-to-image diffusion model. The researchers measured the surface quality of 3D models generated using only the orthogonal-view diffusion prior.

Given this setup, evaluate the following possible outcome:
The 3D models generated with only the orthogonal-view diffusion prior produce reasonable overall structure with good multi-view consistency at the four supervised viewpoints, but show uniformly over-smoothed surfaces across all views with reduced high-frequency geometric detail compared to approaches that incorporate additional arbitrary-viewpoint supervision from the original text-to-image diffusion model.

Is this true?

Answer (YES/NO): NO